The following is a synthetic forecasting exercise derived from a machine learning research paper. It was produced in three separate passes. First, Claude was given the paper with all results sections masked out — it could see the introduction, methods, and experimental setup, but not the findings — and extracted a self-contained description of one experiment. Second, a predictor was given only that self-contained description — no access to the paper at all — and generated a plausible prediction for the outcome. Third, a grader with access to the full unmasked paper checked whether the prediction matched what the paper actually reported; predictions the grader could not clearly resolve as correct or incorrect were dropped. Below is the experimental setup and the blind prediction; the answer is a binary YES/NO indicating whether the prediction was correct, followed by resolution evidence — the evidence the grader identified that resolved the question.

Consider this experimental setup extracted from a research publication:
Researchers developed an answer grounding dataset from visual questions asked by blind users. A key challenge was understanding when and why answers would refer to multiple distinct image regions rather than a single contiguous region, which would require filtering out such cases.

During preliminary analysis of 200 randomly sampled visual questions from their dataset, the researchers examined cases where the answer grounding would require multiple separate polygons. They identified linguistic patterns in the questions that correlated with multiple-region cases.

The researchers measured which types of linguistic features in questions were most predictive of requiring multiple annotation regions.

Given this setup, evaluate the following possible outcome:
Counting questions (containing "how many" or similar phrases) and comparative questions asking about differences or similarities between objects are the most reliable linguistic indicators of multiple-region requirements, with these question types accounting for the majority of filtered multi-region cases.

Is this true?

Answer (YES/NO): NO